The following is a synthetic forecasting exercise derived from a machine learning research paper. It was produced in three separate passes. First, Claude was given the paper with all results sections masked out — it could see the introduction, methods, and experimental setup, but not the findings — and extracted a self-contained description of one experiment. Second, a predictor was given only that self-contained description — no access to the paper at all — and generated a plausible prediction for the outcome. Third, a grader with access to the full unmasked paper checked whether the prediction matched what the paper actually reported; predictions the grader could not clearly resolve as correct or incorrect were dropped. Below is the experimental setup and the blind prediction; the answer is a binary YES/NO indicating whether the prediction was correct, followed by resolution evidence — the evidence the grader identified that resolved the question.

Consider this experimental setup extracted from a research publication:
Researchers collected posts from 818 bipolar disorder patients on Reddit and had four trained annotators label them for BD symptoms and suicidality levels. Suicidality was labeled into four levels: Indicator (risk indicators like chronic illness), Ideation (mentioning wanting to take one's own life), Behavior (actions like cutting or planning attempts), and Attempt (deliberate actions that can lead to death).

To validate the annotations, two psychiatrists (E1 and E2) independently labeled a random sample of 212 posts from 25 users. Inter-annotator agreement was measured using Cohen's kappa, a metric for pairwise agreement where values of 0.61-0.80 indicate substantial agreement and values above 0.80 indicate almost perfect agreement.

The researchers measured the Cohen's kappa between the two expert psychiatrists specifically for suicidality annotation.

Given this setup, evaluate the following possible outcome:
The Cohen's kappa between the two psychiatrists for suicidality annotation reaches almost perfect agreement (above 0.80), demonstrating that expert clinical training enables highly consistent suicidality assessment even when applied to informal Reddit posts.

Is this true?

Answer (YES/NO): YES